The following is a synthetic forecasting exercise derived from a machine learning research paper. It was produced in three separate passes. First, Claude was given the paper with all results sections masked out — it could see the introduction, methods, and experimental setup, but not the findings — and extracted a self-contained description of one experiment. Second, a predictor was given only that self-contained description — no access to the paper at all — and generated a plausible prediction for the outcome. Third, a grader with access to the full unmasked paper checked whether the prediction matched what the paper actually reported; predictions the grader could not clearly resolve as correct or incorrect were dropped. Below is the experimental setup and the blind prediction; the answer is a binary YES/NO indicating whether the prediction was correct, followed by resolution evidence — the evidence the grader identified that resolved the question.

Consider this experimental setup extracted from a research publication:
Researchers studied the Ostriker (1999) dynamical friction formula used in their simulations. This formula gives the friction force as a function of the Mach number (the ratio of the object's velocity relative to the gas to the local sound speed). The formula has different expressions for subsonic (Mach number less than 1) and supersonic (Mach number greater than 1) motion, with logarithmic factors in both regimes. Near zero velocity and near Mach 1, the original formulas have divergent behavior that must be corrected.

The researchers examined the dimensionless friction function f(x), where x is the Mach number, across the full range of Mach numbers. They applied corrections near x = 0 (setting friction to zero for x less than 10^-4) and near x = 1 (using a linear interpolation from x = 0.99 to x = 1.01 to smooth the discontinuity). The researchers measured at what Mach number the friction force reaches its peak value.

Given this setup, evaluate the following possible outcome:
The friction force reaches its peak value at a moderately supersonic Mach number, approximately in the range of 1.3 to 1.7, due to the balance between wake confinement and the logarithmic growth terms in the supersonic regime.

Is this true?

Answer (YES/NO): NO